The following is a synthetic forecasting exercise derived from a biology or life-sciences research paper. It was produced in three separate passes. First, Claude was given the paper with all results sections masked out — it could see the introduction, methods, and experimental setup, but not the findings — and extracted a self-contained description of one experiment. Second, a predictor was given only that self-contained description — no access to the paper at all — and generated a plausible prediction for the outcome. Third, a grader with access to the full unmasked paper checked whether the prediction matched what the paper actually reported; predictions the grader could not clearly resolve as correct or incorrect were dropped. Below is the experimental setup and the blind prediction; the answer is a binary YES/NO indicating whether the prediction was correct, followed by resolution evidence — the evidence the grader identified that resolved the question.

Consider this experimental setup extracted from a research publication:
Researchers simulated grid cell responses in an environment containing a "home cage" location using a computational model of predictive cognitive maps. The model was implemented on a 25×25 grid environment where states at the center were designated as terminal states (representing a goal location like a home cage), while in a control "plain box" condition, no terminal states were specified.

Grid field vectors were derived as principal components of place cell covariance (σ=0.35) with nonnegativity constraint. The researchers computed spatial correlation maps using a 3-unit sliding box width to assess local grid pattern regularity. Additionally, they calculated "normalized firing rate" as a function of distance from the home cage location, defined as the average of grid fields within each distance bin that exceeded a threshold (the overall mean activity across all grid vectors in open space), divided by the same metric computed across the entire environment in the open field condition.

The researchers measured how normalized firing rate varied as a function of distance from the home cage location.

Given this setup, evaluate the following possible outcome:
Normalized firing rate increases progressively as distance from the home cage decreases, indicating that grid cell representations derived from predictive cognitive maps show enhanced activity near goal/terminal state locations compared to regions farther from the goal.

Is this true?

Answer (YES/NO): YES